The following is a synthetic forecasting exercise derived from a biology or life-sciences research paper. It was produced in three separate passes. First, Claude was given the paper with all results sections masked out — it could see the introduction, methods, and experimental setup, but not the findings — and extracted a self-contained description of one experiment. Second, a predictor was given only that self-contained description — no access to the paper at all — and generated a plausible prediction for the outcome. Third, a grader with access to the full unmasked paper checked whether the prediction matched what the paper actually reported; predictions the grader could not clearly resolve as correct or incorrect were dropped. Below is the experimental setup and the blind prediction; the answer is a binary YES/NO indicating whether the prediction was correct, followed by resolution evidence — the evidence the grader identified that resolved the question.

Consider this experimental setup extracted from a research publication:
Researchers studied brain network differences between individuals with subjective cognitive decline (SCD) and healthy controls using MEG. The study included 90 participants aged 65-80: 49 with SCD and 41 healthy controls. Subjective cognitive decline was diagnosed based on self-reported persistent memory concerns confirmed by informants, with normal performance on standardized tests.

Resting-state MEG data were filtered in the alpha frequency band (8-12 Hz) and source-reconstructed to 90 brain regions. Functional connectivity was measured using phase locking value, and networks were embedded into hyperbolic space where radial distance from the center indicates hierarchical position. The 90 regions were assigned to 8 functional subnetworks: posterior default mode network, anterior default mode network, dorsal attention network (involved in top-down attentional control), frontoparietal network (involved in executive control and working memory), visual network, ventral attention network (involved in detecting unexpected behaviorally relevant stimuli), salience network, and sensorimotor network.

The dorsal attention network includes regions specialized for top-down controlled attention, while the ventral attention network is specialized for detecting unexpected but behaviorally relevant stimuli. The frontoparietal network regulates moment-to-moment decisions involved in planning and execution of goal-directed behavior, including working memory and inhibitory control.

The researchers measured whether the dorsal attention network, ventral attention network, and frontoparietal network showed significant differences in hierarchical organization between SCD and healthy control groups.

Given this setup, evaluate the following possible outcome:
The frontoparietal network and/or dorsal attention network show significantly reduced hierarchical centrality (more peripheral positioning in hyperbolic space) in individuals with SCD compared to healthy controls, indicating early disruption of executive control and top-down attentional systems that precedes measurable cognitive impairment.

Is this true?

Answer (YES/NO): NO